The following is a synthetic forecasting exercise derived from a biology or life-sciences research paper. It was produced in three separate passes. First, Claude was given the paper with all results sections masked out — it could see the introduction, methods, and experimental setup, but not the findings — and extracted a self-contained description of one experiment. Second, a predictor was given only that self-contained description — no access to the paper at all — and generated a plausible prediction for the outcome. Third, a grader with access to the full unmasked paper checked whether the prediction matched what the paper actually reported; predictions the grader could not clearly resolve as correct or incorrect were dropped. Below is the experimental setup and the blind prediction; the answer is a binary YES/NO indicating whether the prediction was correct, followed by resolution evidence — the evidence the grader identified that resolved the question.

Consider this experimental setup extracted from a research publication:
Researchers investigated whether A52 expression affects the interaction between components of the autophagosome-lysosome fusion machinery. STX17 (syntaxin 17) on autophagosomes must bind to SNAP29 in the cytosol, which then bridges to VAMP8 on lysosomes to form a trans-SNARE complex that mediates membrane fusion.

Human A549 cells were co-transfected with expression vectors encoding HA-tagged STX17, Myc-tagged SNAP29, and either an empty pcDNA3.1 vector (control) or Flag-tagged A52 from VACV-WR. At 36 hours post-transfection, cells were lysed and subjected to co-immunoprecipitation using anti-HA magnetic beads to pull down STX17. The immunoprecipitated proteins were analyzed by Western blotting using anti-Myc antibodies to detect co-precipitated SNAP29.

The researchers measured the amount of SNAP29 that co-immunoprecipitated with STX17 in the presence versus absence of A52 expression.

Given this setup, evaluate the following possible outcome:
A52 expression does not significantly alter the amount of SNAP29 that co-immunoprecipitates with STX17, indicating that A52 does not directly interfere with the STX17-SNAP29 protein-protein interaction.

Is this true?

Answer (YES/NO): NO